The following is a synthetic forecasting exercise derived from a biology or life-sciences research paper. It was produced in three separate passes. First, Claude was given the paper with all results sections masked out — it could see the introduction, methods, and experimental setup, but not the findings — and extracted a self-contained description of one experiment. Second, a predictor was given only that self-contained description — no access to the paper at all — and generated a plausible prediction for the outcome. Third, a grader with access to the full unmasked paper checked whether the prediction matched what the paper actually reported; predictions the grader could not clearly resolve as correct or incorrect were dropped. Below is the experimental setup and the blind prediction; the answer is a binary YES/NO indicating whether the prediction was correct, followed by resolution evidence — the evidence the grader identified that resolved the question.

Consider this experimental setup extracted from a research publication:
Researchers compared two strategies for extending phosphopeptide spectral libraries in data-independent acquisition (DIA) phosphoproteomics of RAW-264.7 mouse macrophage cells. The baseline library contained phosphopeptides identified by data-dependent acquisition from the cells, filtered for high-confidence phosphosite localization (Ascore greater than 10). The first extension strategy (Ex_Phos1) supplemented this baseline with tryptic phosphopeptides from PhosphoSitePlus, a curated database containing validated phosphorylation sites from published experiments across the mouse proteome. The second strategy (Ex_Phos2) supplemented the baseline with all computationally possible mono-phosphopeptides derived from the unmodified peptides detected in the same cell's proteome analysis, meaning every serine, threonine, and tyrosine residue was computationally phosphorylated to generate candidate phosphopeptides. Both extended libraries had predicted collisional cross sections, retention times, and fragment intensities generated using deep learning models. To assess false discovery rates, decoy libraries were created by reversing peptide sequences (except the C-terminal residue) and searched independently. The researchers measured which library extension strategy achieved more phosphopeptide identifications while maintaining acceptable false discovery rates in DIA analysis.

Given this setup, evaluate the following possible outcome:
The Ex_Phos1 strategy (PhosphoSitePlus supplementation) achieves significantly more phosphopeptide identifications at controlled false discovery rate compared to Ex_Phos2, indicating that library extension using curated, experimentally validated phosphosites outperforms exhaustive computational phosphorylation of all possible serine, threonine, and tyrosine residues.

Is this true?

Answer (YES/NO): NO